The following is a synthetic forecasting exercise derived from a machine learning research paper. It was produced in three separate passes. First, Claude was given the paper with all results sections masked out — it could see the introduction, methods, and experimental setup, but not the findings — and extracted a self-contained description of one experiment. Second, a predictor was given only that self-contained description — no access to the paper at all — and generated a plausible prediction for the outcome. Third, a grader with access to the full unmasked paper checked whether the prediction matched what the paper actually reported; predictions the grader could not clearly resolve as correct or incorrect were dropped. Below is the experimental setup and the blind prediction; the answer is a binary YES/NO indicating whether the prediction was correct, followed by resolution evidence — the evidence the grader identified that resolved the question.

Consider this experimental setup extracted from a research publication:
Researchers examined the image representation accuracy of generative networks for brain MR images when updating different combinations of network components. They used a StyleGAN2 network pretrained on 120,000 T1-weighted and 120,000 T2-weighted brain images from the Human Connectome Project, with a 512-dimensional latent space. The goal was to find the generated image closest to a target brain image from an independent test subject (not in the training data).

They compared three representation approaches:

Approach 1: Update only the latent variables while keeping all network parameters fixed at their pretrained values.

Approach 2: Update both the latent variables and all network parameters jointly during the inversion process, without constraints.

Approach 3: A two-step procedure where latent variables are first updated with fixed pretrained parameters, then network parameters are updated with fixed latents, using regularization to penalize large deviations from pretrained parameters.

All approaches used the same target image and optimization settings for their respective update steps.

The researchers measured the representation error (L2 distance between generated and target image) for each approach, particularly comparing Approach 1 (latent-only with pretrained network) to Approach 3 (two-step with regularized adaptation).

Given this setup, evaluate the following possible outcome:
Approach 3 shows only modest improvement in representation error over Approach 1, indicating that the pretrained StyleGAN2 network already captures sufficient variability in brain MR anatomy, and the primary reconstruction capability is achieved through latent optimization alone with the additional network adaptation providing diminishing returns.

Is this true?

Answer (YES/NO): NO